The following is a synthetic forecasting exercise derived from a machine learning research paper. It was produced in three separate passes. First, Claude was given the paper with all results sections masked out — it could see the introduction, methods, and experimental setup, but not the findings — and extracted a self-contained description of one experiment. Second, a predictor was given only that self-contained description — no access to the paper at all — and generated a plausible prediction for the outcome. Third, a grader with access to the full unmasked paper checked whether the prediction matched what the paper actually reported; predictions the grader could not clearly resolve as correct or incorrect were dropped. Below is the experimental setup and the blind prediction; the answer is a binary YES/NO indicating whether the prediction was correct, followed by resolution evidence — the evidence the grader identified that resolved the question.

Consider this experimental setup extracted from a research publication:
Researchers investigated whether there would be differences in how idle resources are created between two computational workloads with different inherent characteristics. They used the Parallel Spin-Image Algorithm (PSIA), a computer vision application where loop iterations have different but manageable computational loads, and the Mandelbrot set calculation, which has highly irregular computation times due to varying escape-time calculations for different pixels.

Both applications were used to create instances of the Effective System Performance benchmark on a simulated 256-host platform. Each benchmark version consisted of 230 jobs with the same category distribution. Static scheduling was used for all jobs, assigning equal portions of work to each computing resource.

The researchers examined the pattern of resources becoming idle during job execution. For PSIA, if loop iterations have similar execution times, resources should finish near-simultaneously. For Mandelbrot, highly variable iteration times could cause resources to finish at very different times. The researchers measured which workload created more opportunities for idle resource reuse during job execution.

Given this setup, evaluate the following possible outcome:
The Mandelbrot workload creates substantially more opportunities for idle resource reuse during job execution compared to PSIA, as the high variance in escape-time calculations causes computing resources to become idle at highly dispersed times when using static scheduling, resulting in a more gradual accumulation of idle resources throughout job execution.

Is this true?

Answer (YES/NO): YES